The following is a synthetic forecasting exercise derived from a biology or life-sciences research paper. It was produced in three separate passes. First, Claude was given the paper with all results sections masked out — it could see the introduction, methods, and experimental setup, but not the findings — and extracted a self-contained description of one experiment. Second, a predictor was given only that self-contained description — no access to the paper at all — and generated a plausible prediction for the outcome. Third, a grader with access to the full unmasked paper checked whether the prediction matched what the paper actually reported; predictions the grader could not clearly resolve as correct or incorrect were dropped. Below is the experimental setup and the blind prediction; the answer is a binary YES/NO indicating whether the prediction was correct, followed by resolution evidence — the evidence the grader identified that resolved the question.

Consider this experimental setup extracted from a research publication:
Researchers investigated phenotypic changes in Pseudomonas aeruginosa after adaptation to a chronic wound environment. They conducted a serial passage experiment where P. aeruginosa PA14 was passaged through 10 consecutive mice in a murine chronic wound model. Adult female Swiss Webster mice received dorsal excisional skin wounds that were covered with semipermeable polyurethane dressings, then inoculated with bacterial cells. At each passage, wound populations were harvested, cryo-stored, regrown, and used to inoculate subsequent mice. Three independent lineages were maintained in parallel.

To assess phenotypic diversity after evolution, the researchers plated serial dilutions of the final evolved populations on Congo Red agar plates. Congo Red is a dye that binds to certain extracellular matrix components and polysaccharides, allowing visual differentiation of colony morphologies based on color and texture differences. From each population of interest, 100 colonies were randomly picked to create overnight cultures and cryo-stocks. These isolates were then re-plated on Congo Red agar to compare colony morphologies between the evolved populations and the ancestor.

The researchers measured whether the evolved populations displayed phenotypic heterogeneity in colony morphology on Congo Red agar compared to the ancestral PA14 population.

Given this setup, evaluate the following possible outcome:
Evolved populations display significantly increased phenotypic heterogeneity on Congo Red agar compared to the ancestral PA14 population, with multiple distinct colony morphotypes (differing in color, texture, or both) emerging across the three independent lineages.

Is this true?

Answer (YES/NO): NO